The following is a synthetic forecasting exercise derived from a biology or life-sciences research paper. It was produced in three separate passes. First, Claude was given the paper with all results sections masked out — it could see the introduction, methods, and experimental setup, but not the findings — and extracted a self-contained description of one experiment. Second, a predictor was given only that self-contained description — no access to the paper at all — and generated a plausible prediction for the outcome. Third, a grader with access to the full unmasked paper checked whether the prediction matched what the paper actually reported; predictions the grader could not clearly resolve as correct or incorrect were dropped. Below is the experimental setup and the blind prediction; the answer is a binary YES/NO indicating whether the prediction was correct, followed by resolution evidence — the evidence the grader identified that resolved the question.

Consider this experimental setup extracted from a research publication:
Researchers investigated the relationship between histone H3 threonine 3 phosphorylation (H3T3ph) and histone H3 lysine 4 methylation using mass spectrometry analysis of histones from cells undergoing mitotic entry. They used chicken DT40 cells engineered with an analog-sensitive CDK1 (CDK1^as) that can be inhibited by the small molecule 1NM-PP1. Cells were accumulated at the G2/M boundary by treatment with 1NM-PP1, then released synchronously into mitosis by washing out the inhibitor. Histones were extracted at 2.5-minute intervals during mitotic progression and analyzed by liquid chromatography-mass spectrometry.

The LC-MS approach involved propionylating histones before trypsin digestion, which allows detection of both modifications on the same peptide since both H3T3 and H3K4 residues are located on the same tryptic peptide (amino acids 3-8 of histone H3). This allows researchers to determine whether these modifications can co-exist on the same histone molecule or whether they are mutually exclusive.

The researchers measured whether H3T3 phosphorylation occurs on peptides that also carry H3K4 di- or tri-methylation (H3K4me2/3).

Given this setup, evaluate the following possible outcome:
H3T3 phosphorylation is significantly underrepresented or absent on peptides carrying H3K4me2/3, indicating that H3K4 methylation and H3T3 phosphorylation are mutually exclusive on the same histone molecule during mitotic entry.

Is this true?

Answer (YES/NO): YES